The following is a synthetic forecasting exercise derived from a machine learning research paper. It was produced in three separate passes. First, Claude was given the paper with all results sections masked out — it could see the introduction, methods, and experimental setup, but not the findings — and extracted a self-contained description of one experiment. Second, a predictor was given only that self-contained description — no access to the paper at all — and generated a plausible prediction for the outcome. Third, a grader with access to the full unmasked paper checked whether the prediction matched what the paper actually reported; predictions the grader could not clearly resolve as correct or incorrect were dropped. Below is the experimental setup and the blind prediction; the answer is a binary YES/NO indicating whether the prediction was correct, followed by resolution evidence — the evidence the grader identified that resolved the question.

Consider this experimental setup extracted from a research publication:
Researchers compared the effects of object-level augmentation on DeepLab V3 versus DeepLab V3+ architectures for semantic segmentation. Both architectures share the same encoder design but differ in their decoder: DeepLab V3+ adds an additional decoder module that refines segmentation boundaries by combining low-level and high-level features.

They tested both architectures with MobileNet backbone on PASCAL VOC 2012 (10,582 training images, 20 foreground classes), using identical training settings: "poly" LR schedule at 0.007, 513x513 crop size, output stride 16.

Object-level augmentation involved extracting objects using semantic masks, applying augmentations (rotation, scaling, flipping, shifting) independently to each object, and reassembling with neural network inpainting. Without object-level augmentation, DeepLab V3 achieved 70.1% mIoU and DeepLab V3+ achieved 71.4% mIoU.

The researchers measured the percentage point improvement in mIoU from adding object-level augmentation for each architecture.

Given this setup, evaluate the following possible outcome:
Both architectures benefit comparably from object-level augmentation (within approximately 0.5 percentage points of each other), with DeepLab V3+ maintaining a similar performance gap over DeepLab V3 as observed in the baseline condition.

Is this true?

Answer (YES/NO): NO